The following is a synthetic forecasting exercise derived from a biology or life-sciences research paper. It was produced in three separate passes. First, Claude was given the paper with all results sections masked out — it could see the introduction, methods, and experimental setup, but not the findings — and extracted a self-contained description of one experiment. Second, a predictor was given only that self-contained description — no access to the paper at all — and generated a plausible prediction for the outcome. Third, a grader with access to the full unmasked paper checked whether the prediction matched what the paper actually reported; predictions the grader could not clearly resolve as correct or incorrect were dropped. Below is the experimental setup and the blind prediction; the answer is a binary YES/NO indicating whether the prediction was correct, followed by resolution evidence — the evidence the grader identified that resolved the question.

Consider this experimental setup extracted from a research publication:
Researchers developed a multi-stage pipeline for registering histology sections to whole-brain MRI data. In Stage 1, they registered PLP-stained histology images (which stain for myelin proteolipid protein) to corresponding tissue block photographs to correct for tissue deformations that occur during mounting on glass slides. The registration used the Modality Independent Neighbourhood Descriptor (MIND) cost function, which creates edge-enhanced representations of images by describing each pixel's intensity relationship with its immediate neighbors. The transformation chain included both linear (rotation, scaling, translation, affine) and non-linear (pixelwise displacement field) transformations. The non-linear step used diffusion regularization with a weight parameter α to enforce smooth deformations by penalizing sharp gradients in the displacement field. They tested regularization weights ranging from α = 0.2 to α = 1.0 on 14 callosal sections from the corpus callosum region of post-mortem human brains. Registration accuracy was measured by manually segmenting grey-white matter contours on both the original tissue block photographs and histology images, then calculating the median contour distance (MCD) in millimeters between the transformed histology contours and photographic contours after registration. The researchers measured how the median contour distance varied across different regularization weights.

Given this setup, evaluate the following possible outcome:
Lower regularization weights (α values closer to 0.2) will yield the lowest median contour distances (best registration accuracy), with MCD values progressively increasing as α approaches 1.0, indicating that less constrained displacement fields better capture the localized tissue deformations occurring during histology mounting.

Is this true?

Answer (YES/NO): NO